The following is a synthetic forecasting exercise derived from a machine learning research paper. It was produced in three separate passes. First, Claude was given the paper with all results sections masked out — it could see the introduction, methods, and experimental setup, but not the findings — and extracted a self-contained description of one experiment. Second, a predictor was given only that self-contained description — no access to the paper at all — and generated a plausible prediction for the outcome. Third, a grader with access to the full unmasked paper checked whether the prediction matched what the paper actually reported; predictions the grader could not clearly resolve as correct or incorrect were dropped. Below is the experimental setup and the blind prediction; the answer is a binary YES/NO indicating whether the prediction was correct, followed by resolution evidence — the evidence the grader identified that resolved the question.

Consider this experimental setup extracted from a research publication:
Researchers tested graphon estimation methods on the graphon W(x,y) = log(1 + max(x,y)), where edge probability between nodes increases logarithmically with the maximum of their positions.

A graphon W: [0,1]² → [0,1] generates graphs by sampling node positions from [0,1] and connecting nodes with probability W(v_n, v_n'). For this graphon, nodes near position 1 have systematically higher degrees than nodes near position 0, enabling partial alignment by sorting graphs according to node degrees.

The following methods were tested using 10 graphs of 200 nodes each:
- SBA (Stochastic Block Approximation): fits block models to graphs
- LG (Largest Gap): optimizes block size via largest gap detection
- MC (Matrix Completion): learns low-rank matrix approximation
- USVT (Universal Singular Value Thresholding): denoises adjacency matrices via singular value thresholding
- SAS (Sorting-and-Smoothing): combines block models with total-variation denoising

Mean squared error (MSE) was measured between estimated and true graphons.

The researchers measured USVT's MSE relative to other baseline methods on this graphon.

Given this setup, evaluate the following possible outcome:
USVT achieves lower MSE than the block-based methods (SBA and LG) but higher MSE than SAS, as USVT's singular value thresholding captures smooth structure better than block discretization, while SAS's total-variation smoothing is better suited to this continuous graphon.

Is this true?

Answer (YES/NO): NO